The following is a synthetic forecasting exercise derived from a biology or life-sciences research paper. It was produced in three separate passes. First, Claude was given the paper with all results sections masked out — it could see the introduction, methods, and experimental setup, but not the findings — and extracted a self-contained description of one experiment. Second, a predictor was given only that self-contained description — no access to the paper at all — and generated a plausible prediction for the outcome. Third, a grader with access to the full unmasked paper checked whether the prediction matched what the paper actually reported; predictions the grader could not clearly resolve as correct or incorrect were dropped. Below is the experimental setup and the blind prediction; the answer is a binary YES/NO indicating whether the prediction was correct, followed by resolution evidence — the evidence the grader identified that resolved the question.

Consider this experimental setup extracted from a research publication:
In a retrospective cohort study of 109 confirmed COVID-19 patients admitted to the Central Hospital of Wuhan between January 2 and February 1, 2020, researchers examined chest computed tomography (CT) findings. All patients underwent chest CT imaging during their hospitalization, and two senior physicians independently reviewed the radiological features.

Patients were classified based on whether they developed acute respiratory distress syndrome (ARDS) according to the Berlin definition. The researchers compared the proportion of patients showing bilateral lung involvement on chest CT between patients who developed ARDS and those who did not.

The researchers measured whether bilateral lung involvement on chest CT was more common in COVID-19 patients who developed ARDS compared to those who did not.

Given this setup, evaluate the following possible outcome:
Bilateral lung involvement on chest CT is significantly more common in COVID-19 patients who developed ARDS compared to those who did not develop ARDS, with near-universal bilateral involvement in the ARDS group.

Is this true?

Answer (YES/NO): YES